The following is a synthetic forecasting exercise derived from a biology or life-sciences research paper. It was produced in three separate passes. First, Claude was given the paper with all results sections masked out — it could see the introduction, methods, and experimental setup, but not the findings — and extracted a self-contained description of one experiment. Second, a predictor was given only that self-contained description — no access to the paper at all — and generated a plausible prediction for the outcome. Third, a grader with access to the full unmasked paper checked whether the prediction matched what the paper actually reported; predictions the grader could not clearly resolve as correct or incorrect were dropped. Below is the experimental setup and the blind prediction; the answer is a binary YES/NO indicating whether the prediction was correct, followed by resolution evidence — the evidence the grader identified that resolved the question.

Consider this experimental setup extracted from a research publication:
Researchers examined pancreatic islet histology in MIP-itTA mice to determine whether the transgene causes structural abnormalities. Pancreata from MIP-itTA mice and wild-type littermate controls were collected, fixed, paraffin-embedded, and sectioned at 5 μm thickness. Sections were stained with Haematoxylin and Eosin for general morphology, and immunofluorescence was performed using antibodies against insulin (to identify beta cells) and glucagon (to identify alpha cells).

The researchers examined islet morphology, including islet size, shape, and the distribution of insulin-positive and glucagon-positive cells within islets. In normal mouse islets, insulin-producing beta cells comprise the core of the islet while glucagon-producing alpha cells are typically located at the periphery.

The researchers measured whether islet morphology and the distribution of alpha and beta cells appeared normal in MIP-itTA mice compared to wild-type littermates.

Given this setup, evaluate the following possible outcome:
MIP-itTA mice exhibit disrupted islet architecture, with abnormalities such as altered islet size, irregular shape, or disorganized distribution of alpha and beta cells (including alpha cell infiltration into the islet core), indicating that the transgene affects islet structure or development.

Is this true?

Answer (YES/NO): NO